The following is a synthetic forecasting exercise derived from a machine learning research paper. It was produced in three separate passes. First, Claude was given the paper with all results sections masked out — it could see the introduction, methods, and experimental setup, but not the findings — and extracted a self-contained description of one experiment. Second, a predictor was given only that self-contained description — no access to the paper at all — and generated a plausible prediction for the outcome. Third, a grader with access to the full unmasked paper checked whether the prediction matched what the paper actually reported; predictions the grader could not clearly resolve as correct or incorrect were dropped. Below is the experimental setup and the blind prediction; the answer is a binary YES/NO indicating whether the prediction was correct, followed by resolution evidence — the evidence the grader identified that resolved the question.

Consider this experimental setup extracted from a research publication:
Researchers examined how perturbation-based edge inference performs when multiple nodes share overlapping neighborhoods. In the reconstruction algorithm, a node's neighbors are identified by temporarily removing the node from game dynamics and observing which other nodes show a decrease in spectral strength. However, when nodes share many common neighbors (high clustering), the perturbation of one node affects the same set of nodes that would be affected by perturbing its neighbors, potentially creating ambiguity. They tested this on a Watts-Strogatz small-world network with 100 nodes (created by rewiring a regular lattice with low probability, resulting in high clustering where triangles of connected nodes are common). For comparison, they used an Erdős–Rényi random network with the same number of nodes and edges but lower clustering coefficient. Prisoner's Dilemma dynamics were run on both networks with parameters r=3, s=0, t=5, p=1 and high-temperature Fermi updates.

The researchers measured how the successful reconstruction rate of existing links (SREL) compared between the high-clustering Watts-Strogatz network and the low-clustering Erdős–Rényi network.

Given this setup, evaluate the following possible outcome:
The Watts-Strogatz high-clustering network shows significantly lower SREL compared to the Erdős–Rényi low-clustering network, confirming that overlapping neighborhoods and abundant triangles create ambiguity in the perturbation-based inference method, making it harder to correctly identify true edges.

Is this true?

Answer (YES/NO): NO